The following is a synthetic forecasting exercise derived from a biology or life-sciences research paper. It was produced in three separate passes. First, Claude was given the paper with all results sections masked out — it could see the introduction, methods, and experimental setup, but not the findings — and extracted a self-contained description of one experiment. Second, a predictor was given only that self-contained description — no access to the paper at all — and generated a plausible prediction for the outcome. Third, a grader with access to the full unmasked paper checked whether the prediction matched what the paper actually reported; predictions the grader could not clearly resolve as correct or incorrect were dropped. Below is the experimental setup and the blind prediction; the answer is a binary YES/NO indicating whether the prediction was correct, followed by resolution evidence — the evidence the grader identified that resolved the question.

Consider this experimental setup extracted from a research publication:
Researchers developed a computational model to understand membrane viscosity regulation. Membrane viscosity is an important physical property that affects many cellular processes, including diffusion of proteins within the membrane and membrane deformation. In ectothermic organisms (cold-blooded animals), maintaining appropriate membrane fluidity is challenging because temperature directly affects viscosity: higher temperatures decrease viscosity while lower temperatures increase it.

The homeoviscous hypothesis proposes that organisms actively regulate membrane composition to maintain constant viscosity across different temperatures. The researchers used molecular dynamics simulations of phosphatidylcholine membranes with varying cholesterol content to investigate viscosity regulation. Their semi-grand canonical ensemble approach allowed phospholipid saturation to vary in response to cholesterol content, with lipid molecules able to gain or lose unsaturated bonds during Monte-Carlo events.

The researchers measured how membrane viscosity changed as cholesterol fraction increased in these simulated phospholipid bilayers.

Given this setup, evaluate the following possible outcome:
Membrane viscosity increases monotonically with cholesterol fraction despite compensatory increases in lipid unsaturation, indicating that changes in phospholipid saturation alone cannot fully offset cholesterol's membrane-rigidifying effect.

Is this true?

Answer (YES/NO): NO